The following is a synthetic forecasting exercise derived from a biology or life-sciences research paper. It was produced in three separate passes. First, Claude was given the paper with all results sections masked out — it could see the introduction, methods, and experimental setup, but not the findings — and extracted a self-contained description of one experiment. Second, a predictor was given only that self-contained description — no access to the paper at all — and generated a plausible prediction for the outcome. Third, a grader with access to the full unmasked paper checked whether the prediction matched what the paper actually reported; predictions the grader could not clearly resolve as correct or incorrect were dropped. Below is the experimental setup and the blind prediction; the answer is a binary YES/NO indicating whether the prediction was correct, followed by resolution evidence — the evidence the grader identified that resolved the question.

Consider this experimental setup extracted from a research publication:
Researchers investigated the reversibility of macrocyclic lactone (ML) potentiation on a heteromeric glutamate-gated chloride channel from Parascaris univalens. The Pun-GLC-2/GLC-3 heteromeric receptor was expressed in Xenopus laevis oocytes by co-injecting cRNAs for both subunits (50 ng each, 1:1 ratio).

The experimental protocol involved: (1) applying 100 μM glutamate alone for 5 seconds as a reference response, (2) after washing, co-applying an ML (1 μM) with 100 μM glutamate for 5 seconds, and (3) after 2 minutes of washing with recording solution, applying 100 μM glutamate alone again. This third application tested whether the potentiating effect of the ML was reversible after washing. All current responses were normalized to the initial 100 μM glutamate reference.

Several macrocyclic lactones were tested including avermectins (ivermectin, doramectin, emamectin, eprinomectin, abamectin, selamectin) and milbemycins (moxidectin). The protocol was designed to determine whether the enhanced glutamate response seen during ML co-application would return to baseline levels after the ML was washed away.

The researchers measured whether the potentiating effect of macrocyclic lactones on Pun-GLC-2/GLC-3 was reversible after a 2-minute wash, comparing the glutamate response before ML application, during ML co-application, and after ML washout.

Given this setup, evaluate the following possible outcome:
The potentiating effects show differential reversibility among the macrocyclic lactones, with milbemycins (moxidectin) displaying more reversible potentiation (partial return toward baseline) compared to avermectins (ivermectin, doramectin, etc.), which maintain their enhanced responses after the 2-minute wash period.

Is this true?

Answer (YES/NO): NO